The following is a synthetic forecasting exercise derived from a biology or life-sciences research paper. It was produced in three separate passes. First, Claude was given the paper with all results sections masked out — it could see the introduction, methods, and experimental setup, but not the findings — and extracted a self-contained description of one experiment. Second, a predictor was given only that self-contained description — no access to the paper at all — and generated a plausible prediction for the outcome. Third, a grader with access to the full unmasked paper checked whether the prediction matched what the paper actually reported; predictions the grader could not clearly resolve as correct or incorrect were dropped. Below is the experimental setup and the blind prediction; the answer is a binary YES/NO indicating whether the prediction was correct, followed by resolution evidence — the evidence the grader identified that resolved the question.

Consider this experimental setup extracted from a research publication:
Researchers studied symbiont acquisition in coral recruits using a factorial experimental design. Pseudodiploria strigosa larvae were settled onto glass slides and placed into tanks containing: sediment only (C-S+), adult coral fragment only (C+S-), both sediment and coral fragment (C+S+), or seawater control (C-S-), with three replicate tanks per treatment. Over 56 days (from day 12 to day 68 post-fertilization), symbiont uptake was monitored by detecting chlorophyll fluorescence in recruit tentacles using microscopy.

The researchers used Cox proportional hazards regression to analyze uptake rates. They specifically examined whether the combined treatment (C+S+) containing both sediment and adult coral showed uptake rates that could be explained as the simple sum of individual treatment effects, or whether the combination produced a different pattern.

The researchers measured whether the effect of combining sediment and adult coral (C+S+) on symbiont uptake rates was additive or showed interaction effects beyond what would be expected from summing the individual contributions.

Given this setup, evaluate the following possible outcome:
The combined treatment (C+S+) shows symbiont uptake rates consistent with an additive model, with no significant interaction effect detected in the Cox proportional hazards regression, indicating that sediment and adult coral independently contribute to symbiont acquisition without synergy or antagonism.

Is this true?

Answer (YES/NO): NO